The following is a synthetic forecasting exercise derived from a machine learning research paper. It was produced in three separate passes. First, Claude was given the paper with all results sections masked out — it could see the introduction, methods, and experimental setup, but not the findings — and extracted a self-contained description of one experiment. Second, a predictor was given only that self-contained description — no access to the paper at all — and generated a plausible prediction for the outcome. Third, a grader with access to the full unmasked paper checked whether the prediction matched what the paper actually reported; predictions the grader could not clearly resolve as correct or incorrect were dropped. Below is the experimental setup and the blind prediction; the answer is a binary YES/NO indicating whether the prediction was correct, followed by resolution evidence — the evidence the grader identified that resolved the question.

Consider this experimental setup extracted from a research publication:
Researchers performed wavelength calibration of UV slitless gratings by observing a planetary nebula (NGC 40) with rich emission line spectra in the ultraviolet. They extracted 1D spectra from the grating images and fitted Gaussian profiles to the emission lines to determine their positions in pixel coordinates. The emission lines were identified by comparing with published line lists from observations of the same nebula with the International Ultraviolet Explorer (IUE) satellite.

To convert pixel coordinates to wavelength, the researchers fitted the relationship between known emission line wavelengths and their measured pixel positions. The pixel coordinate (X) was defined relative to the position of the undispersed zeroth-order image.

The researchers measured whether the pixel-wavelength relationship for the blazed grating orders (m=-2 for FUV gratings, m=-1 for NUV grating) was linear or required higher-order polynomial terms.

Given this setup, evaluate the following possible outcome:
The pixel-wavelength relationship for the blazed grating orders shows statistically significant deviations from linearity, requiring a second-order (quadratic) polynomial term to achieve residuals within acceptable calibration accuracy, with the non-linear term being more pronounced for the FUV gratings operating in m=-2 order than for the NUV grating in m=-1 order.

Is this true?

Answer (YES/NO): NO